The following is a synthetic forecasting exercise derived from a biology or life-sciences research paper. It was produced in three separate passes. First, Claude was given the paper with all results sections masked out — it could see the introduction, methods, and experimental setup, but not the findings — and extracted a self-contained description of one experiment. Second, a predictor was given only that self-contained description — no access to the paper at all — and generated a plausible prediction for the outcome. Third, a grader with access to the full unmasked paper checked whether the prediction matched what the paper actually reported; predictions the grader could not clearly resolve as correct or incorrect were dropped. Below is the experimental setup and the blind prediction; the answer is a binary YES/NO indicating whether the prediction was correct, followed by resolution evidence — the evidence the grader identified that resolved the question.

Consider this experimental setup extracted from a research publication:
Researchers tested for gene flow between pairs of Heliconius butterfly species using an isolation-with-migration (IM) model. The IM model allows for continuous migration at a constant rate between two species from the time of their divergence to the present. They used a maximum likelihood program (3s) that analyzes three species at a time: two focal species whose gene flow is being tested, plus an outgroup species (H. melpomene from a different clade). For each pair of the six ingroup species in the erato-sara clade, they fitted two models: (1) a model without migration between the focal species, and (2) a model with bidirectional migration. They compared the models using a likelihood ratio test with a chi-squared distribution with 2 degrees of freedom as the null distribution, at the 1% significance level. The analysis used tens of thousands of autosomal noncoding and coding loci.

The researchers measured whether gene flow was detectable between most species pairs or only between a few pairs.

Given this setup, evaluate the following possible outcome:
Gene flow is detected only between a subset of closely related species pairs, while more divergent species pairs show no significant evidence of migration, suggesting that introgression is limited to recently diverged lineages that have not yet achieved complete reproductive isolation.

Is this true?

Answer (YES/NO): NO